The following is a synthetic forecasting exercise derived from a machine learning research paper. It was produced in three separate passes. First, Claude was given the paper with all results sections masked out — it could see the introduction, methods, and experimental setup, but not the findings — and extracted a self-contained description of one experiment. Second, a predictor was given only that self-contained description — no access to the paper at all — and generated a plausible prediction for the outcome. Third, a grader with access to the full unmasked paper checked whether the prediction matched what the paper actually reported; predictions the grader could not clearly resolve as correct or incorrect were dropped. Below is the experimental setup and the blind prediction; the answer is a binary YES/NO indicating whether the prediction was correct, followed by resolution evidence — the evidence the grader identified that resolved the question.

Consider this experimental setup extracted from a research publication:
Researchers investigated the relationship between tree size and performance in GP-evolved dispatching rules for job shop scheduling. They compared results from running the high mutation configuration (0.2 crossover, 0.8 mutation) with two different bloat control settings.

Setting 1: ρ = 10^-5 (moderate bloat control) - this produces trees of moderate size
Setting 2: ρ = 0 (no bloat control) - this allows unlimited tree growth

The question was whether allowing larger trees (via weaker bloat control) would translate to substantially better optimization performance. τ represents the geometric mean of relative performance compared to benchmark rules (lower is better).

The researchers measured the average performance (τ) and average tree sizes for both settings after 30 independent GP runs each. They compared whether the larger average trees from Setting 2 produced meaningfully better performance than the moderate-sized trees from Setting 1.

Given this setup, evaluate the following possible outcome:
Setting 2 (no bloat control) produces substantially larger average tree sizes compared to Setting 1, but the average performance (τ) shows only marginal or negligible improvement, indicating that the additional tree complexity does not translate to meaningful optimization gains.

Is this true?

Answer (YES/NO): YES